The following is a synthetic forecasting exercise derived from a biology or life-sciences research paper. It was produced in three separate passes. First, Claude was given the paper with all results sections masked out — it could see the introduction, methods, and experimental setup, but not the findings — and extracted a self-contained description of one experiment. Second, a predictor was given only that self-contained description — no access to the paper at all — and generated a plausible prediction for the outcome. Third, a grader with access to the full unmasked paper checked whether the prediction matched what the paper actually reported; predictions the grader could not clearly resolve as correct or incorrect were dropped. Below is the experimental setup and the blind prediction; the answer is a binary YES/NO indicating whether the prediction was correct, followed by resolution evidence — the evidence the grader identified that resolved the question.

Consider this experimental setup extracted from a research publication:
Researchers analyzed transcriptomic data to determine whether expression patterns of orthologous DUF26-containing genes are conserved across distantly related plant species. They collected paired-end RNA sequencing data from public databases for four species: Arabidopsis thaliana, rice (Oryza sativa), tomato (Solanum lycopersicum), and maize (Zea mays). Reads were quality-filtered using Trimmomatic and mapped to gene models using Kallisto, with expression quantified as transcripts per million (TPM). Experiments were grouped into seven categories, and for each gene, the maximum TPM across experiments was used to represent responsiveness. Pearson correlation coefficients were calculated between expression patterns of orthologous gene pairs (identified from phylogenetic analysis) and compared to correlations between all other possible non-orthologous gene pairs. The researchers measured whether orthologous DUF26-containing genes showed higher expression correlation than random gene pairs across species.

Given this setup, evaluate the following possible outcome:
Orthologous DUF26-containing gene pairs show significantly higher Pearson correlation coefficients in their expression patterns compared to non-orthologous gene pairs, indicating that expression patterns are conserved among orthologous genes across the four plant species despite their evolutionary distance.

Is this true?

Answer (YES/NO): NO